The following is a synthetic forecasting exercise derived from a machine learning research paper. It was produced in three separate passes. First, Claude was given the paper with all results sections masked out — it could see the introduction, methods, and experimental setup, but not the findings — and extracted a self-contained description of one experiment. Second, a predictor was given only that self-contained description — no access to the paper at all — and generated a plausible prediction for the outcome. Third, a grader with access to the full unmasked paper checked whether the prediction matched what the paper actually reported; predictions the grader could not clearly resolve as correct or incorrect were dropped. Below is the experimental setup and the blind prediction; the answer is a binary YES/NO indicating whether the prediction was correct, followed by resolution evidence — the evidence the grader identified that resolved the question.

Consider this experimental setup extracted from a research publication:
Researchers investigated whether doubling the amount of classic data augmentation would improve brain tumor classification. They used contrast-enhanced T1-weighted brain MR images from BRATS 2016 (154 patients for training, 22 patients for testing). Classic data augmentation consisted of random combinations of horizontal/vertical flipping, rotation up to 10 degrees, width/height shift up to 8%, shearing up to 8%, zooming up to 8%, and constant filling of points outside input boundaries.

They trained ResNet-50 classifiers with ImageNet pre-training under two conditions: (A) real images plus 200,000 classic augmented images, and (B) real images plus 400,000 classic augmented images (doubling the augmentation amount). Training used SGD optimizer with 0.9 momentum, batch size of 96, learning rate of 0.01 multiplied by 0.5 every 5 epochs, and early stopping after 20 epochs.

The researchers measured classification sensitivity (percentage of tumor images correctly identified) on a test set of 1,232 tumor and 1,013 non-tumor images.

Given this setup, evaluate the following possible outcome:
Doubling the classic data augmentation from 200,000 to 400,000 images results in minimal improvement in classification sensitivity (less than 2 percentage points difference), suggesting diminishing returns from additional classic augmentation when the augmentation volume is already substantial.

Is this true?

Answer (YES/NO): NO